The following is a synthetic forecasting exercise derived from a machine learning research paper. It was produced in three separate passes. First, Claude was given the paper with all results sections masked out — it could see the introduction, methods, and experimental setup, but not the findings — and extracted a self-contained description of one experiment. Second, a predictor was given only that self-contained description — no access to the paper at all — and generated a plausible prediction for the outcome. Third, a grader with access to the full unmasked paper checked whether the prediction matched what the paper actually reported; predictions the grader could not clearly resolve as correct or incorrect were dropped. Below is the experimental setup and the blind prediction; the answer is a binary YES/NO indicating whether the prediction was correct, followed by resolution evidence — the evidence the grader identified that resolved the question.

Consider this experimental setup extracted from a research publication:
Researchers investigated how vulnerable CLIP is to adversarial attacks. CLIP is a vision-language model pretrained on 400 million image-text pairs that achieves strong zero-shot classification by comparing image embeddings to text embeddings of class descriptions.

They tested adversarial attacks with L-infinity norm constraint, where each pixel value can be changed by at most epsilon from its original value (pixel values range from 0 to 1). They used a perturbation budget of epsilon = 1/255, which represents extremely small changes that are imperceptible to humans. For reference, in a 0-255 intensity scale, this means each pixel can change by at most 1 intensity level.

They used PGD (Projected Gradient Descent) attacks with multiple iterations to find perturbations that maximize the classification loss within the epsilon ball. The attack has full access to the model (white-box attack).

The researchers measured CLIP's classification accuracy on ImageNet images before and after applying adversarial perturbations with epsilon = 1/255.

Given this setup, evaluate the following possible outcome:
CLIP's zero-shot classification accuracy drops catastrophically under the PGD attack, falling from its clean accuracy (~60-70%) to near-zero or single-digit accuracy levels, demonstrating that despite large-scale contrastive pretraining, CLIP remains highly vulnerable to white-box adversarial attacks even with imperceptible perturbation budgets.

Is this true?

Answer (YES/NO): YES